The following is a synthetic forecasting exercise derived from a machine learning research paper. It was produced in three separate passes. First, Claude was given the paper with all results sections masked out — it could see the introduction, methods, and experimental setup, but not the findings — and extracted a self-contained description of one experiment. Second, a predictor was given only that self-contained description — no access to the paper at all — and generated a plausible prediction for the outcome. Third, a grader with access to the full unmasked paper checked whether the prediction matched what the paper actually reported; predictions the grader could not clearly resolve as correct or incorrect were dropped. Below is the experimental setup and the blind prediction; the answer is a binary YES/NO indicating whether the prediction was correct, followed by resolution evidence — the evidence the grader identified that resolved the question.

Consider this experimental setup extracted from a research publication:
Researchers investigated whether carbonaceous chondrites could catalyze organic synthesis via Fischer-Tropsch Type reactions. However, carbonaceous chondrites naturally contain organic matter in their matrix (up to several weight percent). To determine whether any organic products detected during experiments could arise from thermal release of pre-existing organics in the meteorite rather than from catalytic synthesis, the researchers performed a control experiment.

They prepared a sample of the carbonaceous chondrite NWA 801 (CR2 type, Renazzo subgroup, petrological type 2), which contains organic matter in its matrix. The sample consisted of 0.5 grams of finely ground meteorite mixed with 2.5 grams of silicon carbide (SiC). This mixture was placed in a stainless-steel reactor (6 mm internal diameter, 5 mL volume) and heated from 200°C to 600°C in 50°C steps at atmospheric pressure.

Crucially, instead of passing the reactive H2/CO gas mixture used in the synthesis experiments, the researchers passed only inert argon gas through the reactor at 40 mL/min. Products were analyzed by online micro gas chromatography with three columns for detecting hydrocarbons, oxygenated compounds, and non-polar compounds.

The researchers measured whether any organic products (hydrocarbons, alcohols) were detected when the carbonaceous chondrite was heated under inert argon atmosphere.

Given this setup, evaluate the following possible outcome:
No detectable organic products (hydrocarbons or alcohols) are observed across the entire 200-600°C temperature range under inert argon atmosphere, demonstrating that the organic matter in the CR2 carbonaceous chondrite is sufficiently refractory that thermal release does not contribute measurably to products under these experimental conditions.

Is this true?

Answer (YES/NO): YES